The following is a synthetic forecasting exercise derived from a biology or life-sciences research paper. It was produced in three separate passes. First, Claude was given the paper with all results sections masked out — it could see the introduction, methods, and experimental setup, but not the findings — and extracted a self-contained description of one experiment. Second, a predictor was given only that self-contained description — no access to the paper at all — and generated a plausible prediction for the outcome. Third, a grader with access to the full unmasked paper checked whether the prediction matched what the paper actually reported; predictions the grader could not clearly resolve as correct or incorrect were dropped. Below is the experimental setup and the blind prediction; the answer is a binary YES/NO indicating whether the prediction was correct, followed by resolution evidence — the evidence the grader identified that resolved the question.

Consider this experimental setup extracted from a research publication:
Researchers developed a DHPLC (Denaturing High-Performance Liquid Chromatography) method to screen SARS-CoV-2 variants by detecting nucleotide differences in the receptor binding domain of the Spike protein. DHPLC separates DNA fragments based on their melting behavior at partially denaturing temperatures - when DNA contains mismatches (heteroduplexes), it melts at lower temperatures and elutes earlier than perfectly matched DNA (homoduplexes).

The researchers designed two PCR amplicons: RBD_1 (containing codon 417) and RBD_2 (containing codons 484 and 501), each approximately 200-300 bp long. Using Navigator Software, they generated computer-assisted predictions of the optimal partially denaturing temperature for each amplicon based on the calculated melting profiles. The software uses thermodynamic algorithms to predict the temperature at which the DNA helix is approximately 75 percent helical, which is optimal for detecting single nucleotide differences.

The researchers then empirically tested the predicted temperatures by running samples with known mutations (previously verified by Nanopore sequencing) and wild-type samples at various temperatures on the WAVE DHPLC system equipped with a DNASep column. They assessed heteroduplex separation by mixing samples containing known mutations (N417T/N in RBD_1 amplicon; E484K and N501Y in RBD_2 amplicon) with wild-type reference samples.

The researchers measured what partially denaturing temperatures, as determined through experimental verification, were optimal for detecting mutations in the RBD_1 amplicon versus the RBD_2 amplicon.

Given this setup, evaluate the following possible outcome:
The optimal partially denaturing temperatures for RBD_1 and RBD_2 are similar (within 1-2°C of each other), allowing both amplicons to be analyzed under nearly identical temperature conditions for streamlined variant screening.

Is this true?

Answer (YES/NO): YES